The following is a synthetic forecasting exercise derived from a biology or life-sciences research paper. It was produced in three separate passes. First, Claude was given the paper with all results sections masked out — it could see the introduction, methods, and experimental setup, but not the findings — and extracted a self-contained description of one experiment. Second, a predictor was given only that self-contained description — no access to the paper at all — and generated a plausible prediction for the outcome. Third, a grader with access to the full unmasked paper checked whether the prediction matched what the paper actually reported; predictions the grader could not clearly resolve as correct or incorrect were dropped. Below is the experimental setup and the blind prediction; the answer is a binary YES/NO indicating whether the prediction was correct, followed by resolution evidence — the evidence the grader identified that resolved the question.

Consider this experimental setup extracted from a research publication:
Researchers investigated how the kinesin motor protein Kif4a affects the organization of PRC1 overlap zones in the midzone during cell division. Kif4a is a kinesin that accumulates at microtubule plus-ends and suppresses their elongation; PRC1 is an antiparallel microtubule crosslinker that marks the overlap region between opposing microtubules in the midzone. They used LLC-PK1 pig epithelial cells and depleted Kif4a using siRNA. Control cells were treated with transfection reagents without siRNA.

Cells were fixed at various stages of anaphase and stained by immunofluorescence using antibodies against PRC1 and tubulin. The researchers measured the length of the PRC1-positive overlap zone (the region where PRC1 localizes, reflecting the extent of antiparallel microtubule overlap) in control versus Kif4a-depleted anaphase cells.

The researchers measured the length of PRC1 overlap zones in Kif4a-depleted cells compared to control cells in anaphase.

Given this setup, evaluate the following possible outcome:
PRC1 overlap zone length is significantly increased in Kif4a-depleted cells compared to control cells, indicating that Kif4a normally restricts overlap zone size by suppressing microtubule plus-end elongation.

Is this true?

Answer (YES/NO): YES